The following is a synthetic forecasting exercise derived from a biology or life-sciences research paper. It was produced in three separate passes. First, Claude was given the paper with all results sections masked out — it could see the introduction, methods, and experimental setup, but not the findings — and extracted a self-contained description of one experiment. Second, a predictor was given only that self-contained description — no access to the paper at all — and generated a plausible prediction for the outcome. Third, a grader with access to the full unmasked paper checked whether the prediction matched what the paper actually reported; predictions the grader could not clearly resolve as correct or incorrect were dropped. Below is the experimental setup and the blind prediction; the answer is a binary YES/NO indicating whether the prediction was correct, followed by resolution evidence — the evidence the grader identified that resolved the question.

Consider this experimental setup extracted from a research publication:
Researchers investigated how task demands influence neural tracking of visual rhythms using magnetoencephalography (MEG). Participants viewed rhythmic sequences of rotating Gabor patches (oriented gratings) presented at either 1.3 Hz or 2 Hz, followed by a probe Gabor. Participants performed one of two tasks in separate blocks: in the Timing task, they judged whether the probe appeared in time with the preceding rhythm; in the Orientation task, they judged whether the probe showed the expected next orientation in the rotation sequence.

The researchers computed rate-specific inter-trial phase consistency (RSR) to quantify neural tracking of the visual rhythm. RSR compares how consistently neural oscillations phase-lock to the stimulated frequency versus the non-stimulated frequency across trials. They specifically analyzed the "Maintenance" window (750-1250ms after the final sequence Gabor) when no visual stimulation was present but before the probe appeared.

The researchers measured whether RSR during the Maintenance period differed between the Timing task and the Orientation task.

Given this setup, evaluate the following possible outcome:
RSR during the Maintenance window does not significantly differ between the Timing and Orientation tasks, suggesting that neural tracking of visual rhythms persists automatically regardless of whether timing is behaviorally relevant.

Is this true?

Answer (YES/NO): NO